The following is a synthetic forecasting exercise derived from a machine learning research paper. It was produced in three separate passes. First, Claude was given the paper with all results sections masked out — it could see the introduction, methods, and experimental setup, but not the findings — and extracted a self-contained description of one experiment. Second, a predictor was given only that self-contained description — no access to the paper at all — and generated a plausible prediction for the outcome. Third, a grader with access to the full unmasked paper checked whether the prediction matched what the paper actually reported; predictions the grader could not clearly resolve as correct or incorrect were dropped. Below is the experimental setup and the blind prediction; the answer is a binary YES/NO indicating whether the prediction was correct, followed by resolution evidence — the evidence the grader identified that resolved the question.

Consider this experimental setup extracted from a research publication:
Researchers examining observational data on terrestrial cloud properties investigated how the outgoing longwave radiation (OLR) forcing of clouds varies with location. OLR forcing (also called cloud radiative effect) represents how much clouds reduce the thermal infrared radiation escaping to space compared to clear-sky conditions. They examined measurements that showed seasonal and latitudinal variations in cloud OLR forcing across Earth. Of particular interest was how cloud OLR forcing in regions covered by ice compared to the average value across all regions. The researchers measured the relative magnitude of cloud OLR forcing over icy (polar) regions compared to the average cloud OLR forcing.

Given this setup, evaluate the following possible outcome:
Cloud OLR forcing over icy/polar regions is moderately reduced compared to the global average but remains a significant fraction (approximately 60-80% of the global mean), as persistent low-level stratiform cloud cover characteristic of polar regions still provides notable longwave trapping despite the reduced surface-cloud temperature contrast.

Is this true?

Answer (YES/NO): NO